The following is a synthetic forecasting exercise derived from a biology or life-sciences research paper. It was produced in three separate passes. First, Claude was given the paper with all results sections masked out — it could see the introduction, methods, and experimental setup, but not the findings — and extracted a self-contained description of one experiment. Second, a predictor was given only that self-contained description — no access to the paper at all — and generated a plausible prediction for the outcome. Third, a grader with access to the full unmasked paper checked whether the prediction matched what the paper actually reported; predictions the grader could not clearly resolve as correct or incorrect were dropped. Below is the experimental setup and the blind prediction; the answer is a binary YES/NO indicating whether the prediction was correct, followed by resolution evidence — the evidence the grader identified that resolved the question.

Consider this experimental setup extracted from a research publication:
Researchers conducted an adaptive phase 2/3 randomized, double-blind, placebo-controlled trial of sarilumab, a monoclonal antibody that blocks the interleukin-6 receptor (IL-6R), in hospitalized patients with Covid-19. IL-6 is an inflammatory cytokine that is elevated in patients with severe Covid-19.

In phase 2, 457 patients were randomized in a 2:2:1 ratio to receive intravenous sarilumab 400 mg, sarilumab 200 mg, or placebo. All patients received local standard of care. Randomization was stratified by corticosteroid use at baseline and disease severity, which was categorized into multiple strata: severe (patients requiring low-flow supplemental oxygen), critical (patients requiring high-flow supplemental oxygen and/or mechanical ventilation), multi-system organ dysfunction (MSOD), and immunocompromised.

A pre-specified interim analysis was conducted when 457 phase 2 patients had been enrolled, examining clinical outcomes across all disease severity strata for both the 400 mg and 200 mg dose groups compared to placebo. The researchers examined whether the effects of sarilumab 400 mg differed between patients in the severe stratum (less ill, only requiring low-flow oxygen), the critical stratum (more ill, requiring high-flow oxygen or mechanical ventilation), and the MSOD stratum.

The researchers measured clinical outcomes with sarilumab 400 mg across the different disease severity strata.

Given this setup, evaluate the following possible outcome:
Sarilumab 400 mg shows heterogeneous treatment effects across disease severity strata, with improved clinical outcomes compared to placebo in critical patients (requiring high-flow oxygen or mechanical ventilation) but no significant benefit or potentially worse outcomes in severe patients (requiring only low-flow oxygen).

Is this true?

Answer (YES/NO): YES